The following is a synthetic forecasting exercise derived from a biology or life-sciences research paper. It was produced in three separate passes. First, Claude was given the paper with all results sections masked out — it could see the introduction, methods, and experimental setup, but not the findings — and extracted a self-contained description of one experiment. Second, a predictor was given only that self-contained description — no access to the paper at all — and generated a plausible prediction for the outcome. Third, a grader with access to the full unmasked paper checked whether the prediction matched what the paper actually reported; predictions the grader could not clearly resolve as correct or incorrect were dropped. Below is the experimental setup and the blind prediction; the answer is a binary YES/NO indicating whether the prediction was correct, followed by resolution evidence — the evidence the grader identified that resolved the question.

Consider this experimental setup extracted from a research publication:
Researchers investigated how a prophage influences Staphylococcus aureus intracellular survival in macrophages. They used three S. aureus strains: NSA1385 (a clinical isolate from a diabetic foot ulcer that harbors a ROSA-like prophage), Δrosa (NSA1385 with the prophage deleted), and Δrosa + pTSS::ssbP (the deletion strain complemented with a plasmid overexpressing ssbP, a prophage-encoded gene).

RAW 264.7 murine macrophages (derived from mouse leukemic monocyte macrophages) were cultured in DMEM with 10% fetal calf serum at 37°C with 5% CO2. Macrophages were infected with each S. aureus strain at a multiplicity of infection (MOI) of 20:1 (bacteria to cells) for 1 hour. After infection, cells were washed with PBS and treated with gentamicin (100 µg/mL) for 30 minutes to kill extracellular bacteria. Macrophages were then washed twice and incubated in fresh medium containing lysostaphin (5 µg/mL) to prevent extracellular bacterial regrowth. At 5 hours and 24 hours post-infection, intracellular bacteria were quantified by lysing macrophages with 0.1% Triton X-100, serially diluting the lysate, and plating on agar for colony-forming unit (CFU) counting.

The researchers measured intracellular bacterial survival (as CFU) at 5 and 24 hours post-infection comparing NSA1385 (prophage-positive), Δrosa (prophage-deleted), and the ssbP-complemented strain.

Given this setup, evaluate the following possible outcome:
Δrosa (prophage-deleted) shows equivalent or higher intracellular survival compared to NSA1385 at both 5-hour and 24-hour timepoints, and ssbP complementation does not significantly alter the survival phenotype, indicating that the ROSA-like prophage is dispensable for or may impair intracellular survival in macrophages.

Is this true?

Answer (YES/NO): NO